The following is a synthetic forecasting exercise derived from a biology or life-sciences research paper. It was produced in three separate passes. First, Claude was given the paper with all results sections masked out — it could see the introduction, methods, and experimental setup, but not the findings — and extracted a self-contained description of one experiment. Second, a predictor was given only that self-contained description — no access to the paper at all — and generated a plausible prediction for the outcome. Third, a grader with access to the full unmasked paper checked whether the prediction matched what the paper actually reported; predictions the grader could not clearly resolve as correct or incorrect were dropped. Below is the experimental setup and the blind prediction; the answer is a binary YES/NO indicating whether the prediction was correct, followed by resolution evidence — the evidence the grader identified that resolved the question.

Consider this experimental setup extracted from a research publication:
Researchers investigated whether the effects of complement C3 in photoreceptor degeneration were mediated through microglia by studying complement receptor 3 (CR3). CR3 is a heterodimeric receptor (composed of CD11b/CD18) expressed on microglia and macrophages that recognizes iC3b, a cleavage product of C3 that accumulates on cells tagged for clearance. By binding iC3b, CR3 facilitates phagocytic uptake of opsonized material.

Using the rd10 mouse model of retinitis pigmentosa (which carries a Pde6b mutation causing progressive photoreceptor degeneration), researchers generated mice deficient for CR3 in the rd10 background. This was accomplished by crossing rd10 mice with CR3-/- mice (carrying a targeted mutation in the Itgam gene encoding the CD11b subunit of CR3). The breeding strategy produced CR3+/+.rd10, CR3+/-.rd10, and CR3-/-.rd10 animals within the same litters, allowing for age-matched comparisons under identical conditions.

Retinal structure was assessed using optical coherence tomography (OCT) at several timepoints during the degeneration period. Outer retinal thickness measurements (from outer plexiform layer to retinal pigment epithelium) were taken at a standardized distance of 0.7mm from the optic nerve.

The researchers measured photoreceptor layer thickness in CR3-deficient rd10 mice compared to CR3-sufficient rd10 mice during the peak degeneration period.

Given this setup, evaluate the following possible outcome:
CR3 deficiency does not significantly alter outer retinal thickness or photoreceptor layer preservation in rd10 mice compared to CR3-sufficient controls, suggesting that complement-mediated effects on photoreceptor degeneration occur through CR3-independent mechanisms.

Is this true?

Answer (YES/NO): NO